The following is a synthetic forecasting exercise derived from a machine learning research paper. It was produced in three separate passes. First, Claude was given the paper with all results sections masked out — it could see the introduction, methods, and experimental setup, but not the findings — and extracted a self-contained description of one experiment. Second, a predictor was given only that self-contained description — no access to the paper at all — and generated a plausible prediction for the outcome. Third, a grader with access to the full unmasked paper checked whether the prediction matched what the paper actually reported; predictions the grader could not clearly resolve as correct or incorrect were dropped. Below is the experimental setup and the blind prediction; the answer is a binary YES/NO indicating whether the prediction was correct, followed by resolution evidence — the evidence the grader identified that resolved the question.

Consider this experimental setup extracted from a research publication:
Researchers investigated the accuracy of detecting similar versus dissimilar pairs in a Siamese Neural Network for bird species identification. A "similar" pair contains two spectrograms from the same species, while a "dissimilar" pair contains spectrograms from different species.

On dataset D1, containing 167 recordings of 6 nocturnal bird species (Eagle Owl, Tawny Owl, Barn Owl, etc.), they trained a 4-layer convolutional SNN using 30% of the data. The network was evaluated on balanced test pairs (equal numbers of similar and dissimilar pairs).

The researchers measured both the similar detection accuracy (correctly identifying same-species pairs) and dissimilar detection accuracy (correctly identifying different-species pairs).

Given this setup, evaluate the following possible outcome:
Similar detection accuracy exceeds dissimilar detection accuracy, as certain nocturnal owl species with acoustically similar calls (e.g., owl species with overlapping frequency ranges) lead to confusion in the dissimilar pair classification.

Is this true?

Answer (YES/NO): NO